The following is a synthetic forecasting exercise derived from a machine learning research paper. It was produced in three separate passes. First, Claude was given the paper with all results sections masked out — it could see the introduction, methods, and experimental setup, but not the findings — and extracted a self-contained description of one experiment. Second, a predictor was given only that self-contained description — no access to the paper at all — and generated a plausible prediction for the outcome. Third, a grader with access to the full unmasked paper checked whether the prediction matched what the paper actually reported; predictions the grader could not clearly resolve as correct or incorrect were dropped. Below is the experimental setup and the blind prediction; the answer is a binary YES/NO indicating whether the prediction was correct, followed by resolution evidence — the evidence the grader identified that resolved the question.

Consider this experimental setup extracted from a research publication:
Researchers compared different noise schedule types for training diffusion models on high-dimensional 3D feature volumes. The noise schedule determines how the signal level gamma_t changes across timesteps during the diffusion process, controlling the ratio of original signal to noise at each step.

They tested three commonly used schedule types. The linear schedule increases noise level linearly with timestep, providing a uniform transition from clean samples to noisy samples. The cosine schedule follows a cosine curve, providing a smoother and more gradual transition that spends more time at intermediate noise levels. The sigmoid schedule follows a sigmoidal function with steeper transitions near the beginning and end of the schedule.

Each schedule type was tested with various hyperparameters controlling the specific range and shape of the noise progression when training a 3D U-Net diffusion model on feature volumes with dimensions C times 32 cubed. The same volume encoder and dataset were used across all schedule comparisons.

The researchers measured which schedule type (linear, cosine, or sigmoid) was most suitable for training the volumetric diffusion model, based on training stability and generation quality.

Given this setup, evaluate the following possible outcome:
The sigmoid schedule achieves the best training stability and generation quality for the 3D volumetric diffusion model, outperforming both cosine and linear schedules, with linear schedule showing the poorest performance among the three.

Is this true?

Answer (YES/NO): NO